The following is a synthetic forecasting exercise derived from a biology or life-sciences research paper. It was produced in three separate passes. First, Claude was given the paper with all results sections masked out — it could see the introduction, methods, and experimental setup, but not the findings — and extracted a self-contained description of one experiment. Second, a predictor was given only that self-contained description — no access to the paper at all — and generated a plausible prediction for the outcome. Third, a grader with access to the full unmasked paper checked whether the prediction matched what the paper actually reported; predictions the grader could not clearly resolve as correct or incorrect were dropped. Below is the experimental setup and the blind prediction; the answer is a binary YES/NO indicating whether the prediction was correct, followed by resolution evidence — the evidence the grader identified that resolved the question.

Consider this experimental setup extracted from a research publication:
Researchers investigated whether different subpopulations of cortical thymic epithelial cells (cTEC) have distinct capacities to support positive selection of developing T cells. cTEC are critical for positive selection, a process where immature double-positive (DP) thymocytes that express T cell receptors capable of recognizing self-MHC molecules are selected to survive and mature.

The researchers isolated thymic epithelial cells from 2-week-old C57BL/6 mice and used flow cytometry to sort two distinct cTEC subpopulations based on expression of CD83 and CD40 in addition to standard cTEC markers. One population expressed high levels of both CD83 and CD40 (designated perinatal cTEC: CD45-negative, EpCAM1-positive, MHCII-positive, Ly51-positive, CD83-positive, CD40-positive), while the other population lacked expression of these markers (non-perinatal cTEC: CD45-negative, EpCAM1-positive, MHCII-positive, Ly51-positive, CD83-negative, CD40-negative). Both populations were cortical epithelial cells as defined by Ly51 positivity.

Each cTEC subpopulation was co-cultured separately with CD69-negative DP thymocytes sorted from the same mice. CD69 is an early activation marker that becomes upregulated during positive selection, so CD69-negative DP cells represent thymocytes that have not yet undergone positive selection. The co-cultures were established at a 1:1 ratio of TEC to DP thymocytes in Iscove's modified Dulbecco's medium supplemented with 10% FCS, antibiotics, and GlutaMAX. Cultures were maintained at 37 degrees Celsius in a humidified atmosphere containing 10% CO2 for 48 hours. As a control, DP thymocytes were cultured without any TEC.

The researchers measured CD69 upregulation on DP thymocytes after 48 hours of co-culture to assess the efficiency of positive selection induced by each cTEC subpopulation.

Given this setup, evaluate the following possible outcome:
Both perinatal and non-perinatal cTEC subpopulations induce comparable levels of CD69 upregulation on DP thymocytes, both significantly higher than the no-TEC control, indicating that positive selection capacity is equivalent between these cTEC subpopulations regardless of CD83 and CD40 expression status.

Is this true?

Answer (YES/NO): NO